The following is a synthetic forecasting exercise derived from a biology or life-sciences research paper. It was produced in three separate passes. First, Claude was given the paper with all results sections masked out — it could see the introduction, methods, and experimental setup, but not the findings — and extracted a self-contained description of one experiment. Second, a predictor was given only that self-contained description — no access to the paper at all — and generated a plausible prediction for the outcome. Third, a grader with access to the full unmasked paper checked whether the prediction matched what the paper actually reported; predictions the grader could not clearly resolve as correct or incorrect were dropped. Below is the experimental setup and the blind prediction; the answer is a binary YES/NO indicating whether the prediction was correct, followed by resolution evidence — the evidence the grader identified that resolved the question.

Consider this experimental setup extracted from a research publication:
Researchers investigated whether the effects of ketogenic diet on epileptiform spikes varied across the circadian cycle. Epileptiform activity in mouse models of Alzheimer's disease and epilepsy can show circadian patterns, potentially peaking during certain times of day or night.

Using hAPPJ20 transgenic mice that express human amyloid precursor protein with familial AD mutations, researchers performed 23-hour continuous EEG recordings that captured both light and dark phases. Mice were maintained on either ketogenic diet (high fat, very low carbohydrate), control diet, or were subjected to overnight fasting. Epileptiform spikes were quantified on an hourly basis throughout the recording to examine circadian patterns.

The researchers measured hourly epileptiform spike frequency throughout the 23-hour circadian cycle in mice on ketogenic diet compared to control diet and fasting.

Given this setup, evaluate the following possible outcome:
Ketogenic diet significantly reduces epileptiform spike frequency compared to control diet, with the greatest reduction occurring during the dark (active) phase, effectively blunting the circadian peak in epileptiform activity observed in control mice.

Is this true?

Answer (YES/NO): NO